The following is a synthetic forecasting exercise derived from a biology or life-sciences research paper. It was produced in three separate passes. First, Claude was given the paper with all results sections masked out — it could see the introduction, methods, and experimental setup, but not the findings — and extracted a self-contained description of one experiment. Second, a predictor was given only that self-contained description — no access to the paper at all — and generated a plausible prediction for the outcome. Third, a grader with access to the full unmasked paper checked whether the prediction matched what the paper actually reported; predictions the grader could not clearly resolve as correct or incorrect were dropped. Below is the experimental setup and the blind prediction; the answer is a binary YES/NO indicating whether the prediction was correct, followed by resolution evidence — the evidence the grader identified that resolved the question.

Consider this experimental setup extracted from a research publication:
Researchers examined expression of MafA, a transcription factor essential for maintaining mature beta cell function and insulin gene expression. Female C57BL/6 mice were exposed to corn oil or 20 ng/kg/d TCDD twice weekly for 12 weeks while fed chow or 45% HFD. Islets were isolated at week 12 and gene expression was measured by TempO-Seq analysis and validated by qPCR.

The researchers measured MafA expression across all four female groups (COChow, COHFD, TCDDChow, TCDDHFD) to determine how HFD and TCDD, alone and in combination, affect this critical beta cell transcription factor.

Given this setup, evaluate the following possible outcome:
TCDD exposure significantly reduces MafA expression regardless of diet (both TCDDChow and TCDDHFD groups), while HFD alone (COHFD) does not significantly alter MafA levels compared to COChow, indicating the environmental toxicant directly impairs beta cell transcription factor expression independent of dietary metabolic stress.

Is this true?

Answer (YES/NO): NO